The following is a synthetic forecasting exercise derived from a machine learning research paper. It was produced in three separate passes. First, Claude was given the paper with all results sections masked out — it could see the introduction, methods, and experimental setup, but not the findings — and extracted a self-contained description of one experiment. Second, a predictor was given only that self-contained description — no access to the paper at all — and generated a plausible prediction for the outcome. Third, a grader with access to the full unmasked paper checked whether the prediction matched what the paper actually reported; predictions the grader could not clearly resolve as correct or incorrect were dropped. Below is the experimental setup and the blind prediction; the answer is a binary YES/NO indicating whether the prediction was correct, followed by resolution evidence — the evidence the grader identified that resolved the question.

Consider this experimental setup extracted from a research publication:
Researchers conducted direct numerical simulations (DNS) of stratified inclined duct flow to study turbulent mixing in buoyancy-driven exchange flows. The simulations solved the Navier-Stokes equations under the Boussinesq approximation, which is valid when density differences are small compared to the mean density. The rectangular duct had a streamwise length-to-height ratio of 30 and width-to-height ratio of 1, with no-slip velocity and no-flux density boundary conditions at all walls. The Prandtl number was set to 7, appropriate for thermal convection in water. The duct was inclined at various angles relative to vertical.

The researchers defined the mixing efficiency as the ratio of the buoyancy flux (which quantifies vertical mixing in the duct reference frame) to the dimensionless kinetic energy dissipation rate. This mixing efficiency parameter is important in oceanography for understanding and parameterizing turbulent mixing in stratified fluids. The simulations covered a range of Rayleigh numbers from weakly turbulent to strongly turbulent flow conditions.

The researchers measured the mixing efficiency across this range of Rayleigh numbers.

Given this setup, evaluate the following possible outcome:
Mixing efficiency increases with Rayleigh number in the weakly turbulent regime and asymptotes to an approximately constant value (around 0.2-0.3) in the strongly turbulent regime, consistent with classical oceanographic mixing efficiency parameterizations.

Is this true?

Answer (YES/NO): NO